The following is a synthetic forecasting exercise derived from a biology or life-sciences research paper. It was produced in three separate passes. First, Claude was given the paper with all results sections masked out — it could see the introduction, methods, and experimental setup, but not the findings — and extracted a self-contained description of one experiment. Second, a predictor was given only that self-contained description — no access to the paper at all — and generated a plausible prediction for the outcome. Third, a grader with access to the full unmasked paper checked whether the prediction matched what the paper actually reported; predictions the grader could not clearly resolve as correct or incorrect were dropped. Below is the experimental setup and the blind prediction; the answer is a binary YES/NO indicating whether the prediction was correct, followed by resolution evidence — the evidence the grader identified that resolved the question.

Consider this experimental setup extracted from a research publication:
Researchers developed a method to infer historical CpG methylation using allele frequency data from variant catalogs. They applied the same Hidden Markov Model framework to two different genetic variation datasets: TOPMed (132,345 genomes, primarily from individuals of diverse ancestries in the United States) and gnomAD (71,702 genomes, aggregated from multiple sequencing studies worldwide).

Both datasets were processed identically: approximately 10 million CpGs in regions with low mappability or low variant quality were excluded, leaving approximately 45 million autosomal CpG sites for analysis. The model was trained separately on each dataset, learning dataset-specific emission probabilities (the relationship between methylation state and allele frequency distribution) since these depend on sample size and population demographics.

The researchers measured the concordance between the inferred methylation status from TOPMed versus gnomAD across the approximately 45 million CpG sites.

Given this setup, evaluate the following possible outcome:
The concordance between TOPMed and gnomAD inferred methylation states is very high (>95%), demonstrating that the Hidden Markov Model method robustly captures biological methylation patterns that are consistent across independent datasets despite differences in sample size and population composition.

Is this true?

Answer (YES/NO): YES